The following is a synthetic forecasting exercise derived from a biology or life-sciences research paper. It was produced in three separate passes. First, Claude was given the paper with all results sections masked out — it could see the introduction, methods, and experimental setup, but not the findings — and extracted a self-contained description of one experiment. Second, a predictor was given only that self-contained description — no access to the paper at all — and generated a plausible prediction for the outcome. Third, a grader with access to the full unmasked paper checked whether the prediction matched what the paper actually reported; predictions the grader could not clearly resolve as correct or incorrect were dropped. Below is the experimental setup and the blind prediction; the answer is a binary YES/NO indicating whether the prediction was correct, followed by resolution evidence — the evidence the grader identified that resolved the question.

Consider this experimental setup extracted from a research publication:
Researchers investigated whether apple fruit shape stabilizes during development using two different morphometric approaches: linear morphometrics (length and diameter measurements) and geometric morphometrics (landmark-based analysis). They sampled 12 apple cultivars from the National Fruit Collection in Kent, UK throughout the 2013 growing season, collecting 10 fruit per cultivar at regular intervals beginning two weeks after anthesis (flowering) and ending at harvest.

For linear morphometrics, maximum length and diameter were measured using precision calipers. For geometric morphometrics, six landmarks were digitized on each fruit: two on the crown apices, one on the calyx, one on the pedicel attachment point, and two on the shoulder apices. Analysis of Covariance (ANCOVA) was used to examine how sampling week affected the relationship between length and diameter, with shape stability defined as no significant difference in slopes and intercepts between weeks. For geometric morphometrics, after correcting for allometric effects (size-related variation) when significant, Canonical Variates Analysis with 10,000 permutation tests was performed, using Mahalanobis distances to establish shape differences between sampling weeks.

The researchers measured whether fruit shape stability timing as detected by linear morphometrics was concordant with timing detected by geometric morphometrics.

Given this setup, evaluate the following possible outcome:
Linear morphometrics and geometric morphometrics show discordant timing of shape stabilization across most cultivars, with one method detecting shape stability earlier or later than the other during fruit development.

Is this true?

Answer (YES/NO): NO